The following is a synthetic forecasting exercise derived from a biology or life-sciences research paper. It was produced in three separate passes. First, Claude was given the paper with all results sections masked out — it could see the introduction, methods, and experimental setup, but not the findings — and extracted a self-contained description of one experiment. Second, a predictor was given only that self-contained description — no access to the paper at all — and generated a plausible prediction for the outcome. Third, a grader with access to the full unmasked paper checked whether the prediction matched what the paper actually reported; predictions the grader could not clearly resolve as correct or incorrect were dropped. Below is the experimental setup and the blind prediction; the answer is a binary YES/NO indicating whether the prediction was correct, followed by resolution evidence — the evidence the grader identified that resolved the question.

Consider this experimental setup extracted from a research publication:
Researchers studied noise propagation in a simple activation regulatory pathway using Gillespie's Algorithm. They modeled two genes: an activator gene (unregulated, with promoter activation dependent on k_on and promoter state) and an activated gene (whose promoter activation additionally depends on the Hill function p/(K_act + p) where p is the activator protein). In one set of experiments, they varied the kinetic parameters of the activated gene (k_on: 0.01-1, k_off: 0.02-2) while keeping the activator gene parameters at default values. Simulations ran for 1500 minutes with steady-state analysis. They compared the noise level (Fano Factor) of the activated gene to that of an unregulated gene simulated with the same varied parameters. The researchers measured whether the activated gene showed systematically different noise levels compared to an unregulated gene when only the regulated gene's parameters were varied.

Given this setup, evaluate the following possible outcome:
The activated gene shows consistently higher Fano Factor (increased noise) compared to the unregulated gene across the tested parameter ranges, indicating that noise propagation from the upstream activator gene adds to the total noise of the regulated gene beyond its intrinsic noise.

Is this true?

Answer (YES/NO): NO